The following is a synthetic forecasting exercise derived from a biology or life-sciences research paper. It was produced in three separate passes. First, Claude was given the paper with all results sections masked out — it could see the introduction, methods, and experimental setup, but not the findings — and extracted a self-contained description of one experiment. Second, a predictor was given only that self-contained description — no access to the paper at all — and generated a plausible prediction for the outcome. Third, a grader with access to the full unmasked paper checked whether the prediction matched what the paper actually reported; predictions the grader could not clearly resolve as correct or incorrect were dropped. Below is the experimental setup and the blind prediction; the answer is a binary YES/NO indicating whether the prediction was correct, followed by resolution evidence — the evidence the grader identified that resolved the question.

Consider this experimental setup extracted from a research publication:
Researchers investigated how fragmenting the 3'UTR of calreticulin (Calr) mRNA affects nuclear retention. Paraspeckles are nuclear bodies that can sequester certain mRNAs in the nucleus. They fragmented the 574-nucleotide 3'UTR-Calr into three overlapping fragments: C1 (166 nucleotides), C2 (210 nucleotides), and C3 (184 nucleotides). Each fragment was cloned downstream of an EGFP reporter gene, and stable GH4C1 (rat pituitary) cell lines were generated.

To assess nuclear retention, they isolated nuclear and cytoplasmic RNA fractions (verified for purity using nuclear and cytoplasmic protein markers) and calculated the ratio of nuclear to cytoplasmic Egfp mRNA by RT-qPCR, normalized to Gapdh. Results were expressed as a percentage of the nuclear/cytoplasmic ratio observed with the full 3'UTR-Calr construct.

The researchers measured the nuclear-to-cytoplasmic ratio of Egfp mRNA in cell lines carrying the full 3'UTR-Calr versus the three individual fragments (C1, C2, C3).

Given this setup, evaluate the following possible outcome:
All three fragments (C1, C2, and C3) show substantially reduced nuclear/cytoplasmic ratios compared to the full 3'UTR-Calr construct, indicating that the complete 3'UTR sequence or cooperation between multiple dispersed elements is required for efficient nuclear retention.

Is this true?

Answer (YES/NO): YES